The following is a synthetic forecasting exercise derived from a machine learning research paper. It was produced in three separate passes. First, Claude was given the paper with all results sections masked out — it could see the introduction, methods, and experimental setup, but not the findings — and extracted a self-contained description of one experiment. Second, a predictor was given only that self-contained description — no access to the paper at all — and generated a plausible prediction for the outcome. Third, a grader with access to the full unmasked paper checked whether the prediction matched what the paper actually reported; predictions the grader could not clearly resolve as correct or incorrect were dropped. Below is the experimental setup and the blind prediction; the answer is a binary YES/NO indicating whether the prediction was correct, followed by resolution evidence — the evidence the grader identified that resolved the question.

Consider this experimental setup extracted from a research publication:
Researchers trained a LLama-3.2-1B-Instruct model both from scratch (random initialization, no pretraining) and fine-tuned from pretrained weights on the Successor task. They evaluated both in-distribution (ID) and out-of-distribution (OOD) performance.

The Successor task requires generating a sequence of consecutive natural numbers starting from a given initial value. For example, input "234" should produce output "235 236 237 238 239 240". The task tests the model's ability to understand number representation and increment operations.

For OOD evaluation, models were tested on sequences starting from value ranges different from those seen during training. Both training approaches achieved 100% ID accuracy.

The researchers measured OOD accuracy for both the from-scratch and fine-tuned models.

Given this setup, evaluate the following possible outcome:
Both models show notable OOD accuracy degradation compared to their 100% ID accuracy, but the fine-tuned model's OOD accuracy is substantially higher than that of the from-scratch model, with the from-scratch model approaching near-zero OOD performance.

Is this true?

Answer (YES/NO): YES